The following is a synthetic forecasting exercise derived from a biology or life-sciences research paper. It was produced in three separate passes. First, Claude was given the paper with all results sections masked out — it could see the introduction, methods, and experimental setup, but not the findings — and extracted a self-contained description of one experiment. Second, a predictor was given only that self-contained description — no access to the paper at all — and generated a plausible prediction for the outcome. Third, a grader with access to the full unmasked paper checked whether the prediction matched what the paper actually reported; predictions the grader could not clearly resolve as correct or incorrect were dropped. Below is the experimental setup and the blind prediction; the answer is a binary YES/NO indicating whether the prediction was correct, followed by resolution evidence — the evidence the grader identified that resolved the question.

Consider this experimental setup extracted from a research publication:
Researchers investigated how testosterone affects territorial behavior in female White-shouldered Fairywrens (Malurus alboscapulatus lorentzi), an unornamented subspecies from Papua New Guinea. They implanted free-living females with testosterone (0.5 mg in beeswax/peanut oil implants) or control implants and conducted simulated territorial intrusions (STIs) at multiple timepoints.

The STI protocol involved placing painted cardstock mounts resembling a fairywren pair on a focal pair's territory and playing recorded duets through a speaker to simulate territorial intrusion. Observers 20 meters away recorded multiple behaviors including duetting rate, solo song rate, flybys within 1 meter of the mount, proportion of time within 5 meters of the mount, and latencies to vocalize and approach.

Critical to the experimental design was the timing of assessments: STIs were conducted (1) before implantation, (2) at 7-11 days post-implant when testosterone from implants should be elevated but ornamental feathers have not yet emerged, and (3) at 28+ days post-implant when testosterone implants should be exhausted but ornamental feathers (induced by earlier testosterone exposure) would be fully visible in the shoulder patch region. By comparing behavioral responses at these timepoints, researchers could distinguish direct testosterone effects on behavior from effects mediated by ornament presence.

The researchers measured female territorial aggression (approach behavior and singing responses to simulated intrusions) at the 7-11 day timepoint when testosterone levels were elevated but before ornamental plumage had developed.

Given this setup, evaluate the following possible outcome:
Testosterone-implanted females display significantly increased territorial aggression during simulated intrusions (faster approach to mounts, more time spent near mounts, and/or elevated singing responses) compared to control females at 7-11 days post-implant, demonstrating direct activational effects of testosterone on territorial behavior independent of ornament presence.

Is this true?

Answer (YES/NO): NO